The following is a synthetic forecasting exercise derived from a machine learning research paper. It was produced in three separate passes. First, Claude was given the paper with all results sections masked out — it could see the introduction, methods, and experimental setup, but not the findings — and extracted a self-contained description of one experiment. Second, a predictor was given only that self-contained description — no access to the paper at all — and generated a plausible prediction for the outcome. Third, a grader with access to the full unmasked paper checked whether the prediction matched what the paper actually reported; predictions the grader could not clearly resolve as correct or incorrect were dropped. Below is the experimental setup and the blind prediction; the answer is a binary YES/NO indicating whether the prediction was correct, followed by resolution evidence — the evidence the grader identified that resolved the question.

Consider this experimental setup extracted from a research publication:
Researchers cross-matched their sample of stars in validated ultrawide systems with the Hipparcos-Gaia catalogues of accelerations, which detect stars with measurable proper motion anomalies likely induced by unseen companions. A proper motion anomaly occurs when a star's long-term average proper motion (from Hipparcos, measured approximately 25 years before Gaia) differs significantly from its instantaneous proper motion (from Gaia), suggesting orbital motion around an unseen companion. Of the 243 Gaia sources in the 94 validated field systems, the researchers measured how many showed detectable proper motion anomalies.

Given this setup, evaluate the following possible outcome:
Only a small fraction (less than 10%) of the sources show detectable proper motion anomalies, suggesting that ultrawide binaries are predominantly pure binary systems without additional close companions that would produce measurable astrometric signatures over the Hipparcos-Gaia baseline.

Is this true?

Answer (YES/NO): NO